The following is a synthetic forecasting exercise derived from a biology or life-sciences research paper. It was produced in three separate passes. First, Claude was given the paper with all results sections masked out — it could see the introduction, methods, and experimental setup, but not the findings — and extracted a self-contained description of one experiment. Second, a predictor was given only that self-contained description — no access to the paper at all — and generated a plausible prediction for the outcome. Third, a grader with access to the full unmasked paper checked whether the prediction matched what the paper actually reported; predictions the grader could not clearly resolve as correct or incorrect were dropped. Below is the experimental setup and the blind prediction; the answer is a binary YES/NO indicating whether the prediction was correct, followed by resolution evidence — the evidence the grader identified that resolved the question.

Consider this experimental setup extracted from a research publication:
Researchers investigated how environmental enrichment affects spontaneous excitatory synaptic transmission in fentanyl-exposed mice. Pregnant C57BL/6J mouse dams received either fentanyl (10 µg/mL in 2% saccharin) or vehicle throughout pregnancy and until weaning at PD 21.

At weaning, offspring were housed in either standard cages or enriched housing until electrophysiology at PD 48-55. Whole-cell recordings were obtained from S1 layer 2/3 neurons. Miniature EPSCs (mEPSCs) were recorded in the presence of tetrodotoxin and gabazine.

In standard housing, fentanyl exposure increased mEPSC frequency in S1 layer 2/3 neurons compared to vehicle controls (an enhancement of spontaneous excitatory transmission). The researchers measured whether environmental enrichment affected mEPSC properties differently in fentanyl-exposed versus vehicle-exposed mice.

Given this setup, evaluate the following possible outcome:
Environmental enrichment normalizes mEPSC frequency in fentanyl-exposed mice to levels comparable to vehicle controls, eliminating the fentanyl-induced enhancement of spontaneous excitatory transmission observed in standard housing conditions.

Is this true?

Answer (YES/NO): YES